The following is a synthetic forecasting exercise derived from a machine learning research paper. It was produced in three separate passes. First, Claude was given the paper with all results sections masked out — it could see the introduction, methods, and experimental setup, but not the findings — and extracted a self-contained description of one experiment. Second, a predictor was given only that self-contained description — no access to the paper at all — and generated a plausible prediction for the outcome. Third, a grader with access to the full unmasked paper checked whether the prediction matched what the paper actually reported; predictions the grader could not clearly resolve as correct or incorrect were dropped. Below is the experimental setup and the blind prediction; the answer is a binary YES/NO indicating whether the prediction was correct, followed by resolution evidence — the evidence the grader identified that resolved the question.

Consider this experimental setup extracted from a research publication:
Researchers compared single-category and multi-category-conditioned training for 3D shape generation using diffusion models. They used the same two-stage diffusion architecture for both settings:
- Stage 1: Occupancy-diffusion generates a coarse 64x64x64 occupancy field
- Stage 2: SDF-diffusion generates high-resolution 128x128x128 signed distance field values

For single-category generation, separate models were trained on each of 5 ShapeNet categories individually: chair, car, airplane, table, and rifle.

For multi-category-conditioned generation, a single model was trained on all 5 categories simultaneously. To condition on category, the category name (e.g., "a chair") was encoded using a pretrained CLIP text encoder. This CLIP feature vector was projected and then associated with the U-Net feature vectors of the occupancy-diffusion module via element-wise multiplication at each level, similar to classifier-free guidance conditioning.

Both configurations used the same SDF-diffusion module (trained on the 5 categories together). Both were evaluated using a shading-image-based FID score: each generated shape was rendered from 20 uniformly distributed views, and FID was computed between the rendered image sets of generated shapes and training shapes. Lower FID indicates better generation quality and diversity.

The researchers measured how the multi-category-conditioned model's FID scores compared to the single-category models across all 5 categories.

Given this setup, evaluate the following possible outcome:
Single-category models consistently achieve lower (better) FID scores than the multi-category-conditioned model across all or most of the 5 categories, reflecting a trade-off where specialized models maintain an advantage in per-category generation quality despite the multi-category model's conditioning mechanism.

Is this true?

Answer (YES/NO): YES